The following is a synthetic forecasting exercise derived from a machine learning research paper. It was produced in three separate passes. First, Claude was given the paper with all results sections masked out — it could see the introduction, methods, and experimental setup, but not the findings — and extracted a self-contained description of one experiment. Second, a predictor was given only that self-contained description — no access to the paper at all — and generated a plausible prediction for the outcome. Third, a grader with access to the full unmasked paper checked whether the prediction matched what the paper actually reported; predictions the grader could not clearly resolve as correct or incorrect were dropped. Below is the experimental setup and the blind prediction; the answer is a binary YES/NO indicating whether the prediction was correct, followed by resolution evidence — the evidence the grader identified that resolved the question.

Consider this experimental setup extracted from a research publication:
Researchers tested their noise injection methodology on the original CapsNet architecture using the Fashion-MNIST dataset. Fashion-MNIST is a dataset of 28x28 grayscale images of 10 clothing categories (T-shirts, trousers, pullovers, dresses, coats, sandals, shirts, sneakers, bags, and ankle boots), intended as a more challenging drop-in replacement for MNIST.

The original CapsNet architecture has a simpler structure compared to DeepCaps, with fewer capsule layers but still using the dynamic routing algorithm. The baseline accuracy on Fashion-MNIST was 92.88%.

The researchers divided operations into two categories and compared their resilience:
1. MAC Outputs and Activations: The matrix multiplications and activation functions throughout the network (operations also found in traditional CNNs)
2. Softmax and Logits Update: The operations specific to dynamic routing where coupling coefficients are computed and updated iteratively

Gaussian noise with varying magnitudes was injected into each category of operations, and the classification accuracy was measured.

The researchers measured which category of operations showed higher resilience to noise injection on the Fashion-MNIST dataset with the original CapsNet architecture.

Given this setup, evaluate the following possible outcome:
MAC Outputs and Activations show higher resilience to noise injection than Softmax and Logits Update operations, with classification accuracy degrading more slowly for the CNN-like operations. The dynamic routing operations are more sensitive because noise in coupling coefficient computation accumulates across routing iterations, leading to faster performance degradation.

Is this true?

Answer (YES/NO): NO